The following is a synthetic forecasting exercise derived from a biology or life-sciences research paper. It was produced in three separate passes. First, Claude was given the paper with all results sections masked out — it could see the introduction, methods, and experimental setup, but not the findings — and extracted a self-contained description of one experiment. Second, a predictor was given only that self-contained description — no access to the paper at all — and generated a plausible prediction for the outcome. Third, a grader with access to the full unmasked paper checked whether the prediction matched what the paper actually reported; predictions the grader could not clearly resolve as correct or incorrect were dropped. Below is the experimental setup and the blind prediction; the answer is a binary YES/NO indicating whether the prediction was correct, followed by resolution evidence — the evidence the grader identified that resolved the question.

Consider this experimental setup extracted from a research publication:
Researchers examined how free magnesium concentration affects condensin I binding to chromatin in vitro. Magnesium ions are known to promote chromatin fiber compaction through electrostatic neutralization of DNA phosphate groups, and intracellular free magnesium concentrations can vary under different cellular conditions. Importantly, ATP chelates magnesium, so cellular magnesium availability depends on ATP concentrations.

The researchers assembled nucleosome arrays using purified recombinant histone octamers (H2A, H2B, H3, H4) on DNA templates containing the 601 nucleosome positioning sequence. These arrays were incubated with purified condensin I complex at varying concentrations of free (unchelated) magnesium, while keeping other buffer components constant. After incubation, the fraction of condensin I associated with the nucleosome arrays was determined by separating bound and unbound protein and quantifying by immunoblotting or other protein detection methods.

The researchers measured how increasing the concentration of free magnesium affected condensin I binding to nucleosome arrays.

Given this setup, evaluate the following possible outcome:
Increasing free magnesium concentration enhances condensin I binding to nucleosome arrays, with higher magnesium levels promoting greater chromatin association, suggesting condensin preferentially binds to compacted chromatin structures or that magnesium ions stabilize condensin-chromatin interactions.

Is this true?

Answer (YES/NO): NO